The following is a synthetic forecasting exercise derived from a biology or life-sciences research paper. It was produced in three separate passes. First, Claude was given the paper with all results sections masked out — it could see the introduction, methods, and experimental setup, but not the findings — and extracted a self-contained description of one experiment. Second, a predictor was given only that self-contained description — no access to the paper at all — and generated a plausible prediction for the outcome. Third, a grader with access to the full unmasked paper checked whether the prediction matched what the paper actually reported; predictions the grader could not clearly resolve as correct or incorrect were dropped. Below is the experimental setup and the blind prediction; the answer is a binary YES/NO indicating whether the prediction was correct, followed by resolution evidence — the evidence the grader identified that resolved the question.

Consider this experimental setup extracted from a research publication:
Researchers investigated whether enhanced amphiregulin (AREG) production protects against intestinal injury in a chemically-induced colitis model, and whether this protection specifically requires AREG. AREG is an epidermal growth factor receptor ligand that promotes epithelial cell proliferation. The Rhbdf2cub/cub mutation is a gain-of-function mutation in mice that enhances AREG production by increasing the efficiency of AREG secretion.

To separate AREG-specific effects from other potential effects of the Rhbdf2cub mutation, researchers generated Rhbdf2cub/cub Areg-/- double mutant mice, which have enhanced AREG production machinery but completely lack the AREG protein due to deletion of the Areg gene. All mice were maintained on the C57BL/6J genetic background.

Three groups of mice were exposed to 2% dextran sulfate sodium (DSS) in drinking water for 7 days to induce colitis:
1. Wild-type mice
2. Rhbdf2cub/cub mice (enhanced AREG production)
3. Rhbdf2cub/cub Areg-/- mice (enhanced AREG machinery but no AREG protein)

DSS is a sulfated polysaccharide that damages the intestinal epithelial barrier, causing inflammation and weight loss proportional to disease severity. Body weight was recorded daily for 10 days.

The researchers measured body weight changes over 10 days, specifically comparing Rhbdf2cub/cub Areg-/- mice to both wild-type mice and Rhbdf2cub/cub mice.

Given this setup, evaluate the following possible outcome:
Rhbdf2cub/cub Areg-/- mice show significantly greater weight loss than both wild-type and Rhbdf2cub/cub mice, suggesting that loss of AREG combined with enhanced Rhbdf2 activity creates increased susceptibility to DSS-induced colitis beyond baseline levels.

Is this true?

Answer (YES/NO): NO